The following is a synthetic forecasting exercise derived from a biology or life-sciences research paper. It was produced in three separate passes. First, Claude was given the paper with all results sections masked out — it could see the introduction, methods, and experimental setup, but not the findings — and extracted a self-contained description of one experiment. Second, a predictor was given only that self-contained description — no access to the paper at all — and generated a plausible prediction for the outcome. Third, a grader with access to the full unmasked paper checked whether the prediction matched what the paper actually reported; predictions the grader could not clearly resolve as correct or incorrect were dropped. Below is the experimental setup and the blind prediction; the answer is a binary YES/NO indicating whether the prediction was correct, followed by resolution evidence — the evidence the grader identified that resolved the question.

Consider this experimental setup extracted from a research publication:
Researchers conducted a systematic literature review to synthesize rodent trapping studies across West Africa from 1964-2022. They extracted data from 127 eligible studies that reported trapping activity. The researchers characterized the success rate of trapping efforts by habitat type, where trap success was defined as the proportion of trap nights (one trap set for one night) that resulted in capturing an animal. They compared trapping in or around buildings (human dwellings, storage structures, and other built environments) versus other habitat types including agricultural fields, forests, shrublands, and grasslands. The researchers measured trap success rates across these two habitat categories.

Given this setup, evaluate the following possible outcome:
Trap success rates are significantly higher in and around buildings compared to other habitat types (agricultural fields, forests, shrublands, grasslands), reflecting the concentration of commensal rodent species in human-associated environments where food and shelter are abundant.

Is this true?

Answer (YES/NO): YES